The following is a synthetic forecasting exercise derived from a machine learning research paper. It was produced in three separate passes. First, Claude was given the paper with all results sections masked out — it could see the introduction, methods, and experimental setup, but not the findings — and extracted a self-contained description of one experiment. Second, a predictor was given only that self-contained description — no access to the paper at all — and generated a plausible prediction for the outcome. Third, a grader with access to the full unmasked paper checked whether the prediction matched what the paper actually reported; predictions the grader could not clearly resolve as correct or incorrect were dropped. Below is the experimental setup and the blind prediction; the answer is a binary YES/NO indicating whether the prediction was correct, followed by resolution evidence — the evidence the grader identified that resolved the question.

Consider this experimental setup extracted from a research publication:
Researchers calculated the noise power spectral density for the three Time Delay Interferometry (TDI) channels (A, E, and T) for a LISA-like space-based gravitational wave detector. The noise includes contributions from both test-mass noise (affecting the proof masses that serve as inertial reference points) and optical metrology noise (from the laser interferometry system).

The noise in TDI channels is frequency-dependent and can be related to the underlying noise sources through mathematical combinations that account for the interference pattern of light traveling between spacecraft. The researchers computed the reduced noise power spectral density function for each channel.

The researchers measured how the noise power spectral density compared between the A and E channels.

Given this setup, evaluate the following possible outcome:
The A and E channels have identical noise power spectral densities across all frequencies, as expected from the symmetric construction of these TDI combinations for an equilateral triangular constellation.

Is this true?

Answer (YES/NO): YES